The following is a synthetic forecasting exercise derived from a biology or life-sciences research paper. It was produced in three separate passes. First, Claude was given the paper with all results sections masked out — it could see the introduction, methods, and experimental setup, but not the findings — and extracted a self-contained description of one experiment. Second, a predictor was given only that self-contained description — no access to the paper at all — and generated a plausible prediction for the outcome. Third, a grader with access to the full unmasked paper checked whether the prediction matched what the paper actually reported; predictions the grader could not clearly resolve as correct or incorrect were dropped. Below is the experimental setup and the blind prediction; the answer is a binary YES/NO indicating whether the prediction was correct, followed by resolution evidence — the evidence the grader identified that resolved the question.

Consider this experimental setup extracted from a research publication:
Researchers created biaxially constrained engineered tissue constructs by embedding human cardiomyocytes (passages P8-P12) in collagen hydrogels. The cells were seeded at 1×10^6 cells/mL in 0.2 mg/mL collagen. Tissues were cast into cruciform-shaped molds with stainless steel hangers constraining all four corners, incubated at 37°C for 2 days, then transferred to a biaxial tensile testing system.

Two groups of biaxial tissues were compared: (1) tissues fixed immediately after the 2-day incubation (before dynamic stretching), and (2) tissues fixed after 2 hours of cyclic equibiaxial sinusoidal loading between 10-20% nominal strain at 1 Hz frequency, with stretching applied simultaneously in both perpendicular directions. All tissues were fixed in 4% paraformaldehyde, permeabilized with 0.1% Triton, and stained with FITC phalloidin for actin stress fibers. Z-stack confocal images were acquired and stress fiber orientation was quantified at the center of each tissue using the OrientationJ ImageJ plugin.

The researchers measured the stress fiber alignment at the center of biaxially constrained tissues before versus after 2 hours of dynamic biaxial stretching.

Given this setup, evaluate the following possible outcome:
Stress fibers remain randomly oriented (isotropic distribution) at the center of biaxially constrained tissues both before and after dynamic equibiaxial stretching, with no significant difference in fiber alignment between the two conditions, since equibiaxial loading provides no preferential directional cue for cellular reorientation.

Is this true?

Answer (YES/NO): YES